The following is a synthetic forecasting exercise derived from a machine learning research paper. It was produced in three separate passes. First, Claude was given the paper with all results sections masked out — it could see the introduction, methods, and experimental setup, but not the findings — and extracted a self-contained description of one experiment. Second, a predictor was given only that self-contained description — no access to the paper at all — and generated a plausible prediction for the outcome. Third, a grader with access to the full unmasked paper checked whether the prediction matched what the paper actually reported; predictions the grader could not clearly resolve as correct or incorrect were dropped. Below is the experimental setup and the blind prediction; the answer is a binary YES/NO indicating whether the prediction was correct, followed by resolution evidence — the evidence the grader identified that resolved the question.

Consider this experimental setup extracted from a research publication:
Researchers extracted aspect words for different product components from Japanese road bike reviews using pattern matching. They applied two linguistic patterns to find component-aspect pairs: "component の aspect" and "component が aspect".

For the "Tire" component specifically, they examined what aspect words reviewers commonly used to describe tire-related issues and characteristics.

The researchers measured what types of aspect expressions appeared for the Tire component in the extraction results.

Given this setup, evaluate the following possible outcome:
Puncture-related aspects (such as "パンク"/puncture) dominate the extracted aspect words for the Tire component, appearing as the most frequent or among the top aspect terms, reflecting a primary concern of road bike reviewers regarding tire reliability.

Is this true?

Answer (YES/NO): NO